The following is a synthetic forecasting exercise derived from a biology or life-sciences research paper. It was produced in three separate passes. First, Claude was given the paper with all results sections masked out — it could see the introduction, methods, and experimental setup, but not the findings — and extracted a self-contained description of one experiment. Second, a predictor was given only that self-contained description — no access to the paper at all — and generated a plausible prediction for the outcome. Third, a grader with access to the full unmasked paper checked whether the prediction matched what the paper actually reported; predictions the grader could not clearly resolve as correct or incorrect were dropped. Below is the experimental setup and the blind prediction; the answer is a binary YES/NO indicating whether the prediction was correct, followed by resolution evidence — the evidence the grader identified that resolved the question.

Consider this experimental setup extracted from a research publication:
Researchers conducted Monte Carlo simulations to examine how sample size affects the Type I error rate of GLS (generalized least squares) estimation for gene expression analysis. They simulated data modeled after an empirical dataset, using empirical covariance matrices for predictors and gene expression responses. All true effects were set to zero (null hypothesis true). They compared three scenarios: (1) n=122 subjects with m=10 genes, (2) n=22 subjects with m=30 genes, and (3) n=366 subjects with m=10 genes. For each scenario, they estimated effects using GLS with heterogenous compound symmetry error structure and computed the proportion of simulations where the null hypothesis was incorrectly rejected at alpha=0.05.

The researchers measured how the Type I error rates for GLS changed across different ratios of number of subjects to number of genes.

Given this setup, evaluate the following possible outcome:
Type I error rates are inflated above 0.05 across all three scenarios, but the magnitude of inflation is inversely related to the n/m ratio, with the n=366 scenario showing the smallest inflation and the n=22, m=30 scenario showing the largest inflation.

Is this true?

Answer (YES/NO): YES